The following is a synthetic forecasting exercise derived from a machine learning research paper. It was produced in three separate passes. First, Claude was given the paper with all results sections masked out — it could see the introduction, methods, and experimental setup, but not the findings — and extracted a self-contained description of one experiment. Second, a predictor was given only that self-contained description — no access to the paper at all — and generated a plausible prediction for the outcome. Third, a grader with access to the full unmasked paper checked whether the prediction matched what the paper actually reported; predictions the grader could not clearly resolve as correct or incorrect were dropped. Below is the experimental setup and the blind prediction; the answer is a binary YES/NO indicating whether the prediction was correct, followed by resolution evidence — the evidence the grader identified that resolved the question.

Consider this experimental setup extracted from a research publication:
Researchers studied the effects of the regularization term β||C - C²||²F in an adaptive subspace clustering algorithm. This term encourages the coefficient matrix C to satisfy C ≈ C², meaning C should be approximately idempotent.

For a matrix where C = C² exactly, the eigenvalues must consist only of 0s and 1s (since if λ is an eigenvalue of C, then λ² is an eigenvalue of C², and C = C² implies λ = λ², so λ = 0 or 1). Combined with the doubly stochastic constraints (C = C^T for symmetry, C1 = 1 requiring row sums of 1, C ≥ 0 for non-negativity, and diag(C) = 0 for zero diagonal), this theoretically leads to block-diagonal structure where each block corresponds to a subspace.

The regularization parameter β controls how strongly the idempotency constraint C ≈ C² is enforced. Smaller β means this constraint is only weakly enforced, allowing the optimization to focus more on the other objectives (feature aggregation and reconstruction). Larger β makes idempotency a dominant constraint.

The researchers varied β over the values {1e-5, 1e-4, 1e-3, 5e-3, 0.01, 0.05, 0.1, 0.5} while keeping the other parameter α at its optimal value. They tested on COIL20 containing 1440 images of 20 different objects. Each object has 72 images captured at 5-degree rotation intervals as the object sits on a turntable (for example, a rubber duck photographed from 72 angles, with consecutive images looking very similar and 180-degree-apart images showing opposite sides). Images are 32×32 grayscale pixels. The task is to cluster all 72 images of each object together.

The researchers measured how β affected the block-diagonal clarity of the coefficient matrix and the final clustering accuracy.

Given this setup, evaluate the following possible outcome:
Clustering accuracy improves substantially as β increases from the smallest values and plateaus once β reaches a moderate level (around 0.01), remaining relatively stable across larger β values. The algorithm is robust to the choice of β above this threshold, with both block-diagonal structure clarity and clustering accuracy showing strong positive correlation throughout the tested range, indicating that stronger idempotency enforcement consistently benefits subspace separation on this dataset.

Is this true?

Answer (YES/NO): NO